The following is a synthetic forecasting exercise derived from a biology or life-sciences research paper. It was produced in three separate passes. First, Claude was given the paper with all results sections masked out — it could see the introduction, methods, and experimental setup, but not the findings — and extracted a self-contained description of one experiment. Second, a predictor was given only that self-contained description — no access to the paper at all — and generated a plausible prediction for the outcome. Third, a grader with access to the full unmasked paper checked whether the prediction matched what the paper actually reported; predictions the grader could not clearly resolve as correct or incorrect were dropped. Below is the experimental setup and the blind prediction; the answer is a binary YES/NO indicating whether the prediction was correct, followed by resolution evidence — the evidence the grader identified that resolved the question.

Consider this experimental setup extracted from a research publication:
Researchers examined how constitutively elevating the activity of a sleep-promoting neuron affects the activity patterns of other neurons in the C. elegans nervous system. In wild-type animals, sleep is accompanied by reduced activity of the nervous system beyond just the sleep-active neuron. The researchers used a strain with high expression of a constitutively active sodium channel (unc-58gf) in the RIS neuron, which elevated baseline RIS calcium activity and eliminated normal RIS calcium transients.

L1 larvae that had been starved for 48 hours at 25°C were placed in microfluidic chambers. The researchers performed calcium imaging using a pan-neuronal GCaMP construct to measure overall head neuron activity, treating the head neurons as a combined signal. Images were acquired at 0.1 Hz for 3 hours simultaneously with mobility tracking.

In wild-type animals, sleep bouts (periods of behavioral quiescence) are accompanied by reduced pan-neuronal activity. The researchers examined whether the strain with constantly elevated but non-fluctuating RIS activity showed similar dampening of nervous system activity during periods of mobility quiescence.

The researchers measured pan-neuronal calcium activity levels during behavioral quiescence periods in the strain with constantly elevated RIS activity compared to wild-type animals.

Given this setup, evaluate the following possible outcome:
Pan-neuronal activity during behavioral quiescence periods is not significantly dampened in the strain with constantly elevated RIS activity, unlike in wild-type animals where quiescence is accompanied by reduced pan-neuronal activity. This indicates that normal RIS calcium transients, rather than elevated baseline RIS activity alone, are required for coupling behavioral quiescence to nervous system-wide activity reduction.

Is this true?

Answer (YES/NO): YES